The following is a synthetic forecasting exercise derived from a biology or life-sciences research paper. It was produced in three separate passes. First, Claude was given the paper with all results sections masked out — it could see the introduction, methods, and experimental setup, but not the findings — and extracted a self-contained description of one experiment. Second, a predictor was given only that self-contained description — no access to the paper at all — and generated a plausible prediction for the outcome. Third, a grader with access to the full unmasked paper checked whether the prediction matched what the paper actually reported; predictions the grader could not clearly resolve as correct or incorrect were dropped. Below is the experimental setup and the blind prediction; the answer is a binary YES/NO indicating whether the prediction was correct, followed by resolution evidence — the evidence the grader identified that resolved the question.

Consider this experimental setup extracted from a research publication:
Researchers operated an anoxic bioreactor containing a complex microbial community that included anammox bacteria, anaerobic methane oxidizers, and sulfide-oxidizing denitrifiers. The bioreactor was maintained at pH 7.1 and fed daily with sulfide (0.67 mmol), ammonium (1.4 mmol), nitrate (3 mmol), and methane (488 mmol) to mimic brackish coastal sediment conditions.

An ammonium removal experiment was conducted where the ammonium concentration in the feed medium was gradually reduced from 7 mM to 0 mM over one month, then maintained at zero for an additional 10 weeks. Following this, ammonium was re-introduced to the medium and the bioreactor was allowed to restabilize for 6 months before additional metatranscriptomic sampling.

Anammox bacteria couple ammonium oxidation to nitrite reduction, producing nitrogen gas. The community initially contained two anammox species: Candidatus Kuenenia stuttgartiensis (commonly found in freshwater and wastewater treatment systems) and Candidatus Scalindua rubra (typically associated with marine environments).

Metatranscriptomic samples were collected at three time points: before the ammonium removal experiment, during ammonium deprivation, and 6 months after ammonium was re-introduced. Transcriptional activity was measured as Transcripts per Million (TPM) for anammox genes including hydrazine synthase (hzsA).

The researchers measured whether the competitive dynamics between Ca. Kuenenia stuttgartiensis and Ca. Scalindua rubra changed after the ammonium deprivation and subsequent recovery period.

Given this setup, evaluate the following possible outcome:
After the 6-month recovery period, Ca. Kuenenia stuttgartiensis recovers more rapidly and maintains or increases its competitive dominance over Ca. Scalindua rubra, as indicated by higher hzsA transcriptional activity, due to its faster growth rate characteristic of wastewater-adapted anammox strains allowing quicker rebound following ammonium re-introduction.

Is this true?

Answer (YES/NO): YES